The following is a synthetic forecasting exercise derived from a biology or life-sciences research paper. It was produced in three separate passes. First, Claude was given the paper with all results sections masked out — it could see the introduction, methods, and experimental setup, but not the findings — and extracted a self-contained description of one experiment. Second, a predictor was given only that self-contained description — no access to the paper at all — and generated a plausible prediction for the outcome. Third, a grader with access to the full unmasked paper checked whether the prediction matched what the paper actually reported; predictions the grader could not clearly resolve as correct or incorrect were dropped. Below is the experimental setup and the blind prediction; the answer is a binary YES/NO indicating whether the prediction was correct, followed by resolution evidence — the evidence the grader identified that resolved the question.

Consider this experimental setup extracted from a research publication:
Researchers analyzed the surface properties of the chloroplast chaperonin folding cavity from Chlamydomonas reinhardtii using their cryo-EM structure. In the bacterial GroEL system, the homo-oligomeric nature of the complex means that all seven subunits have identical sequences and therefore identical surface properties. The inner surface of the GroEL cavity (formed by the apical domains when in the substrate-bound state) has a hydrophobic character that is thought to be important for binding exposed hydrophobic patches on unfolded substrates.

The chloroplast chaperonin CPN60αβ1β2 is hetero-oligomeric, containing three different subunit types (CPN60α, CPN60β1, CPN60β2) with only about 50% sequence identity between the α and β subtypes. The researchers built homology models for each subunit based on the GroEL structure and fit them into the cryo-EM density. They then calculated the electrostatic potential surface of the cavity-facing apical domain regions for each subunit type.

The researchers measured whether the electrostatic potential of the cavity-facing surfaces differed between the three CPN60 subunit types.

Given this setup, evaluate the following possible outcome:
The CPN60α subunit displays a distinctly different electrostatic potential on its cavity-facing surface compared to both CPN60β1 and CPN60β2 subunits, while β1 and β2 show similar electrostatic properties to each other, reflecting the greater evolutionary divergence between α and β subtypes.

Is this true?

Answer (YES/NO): YES